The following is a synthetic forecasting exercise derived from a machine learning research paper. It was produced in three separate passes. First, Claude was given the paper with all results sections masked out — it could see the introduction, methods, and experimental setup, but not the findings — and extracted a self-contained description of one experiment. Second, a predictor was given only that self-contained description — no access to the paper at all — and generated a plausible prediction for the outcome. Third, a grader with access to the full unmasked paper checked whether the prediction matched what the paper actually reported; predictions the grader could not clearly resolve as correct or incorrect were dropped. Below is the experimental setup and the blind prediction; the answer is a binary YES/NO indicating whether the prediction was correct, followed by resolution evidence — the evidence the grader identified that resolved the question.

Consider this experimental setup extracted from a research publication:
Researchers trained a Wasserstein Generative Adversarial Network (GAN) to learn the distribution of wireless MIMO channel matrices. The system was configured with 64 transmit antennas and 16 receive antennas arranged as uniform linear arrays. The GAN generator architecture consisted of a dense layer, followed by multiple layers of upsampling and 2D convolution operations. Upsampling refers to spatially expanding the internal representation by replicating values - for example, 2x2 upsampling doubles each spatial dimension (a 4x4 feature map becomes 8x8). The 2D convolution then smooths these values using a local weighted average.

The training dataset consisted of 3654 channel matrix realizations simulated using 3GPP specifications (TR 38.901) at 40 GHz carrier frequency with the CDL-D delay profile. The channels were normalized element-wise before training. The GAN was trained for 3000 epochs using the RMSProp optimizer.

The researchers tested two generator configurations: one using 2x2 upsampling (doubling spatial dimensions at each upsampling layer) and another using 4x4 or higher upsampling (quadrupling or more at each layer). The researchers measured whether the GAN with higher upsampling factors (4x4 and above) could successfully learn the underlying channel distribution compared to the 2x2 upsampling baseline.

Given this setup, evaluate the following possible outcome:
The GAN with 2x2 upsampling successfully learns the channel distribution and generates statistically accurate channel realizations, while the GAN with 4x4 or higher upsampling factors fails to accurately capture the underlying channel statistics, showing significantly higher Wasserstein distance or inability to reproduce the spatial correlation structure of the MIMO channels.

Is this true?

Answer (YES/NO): YES